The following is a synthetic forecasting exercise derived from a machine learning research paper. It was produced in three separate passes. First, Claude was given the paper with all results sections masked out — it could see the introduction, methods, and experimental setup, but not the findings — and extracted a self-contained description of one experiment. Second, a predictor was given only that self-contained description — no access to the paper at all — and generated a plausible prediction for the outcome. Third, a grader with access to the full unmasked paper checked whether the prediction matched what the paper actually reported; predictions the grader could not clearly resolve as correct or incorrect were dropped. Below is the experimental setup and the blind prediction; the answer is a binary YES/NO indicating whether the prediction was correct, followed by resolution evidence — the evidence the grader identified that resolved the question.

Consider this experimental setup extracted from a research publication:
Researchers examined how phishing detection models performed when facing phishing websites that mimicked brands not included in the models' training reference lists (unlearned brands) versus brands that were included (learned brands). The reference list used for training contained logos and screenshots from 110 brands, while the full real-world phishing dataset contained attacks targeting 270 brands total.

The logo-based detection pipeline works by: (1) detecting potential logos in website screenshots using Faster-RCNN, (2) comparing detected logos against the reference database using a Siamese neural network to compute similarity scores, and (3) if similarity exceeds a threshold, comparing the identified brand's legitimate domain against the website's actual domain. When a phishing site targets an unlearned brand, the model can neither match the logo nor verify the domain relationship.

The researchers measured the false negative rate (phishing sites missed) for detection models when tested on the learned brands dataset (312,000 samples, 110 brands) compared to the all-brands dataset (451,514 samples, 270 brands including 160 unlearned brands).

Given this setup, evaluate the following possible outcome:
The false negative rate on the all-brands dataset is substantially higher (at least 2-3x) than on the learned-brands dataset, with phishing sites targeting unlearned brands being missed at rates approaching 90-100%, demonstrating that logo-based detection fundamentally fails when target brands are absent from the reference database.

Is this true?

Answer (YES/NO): NO